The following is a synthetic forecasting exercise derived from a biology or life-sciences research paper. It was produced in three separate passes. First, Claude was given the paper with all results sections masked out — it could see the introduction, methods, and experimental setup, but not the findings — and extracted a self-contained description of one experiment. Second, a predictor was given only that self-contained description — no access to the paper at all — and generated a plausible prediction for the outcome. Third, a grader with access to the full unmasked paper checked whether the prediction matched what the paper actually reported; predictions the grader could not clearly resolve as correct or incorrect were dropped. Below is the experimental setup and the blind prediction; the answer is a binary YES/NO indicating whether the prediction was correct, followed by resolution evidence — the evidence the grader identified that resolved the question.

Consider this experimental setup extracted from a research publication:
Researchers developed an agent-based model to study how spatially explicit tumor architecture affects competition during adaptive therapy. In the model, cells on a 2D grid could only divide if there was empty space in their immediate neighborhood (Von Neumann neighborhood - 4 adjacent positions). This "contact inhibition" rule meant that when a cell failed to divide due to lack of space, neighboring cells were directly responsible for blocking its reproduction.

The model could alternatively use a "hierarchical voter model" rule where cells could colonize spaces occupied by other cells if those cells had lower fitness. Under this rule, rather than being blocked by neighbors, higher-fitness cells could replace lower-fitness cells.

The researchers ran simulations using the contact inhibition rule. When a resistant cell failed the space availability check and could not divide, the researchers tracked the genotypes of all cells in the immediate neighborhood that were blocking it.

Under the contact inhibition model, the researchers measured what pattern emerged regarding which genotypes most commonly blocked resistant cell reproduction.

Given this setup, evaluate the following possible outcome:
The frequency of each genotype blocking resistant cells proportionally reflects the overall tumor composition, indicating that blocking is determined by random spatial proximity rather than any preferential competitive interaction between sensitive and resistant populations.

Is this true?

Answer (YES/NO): NO